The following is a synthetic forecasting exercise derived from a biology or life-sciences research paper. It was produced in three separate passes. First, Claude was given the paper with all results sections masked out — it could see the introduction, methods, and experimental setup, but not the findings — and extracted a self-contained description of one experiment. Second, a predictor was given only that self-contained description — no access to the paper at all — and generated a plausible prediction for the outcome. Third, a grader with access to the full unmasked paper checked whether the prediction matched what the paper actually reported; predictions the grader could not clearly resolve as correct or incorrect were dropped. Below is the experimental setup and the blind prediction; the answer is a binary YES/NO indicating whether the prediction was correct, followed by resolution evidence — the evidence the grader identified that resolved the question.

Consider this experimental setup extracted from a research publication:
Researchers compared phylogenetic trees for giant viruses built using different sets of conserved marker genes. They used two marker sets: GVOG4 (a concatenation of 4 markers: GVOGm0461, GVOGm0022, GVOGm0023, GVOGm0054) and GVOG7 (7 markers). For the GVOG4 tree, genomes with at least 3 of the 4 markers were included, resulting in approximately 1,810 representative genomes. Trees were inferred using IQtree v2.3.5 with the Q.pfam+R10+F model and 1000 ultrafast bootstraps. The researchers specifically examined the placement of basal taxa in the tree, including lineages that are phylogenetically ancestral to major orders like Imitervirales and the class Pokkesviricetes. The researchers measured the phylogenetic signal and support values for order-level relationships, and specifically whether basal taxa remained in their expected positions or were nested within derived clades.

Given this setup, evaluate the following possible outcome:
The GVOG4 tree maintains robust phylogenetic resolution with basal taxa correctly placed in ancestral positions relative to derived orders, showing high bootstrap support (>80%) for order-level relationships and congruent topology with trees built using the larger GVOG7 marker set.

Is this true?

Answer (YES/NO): NO